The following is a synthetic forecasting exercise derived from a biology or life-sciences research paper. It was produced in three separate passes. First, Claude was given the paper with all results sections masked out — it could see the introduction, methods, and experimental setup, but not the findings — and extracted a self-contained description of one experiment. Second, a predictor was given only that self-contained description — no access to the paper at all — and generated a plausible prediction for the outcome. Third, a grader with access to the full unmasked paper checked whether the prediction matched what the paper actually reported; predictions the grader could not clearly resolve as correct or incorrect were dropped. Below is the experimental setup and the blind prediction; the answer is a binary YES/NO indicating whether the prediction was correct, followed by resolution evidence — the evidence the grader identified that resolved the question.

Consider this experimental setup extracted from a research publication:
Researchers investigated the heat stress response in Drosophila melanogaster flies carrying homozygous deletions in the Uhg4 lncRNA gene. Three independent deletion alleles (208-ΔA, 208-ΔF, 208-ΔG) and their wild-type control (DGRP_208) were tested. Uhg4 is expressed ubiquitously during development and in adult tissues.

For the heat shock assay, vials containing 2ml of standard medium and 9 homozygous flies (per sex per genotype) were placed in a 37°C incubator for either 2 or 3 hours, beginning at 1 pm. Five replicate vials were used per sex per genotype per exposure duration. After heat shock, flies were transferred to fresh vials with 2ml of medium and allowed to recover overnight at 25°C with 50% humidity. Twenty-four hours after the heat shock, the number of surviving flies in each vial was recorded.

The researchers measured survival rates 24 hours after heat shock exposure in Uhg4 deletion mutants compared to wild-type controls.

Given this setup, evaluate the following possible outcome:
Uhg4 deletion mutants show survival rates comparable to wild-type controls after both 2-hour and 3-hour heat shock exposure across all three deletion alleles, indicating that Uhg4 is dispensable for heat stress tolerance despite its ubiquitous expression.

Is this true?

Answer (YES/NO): NO